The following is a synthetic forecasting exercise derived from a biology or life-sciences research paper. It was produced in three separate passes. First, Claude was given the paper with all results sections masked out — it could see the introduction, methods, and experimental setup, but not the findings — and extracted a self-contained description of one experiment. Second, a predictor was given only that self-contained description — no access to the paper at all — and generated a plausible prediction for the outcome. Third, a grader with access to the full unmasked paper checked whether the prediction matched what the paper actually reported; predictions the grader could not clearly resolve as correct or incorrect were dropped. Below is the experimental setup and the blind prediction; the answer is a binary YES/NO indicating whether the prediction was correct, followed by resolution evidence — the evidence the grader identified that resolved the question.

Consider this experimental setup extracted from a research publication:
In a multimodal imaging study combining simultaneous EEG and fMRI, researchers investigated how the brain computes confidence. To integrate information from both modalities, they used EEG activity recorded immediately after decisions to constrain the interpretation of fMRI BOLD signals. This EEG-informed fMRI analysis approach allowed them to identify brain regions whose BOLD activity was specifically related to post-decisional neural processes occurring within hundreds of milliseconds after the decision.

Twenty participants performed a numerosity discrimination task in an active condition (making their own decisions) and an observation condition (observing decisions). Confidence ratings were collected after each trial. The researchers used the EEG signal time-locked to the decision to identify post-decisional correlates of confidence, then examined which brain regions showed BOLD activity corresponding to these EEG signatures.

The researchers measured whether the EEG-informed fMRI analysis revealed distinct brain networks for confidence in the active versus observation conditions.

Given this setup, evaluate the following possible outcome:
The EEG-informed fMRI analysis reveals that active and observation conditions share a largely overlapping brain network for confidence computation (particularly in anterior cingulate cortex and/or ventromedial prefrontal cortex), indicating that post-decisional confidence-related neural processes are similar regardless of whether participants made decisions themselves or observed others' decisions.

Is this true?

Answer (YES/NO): NO